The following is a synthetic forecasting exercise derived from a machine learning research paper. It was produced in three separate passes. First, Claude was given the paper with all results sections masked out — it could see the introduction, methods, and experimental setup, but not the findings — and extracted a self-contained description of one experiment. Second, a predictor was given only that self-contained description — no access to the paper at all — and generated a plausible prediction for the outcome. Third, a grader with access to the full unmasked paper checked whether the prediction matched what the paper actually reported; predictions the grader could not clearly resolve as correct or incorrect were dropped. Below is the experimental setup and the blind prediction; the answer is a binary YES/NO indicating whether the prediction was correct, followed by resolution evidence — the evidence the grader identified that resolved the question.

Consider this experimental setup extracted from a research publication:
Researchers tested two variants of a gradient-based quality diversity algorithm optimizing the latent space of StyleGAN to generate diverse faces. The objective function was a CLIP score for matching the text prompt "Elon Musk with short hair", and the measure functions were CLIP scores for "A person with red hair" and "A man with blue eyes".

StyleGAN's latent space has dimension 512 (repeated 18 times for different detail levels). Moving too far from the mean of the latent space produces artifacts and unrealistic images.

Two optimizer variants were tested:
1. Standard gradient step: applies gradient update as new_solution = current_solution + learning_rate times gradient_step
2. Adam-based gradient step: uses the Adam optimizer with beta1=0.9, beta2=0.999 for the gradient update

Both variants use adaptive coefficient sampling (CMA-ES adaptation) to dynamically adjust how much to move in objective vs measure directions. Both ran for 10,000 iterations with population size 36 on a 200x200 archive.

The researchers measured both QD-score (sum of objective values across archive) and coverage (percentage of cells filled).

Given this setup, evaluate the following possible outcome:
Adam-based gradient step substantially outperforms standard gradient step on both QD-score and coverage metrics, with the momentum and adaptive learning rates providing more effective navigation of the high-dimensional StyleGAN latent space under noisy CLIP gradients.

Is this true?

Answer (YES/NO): YES